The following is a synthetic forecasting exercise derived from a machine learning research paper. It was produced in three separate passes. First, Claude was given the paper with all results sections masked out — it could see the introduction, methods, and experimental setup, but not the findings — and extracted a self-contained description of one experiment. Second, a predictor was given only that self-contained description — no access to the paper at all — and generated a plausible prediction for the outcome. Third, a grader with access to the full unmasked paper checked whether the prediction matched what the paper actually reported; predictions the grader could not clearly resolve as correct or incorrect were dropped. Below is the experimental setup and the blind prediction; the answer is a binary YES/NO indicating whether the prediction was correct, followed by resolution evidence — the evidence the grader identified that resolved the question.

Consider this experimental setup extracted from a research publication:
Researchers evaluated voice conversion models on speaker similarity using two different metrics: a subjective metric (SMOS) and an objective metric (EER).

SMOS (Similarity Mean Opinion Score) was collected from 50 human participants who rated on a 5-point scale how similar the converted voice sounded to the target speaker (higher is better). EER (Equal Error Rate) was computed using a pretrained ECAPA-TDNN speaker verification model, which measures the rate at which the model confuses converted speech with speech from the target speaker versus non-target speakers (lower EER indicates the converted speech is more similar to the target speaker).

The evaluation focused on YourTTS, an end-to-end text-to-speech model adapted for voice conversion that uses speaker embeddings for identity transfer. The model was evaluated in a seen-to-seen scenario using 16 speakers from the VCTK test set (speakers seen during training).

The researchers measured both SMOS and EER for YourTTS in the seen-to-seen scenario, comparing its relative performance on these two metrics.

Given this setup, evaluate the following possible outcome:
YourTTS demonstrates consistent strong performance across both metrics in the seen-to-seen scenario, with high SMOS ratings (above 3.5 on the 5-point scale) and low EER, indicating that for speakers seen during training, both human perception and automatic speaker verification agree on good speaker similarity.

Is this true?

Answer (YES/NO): NO